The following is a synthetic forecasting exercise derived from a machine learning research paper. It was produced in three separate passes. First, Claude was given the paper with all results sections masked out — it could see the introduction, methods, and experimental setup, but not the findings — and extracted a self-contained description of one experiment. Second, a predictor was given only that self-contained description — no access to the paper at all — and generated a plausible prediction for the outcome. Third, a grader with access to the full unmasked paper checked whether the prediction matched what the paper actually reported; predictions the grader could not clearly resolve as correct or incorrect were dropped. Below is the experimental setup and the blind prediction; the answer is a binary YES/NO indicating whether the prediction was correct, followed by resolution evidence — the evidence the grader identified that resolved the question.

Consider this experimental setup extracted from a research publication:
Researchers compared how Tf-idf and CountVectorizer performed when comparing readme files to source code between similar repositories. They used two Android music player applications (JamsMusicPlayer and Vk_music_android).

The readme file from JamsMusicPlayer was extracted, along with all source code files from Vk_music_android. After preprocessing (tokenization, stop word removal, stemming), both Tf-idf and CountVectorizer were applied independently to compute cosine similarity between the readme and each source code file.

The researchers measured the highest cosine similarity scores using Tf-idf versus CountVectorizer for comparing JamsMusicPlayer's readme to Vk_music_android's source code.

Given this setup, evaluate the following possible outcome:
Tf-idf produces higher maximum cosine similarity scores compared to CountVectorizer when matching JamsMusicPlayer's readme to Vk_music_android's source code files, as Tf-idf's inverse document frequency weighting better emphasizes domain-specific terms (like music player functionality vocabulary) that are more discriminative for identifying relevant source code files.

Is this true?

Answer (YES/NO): NO